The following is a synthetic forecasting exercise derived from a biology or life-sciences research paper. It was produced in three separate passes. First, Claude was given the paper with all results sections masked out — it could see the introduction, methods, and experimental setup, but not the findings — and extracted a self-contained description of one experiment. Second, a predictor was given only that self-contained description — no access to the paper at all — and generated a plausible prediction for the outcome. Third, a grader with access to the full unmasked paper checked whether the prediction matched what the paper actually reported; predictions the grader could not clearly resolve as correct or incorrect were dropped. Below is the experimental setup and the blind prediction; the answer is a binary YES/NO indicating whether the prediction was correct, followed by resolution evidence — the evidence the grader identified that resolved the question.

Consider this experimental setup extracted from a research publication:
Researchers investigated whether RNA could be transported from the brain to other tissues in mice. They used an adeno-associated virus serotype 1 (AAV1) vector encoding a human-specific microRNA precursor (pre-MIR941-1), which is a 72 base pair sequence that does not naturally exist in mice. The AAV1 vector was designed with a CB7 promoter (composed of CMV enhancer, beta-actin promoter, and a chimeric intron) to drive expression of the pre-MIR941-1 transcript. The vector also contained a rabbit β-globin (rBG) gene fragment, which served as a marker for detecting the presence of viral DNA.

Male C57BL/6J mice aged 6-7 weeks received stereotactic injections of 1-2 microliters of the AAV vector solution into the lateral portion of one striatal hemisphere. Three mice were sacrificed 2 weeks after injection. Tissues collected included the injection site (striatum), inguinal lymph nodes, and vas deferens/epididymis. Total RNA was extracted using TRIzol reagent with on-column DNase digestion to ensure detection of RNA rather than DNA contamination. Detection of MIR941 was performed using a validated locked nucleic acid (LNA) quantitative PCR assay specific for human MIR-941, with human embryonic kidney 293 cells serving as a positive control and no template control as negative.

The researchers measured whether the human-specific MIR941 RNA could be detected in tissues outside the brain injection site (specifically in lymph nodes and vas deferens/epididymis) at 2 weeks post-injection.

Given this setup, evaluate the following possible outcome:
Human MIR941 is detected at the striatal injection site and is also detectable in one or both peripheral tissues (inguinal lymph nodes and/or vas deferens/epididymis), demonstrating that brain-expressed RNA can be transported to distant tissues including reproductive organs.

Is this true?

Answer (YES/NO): YES